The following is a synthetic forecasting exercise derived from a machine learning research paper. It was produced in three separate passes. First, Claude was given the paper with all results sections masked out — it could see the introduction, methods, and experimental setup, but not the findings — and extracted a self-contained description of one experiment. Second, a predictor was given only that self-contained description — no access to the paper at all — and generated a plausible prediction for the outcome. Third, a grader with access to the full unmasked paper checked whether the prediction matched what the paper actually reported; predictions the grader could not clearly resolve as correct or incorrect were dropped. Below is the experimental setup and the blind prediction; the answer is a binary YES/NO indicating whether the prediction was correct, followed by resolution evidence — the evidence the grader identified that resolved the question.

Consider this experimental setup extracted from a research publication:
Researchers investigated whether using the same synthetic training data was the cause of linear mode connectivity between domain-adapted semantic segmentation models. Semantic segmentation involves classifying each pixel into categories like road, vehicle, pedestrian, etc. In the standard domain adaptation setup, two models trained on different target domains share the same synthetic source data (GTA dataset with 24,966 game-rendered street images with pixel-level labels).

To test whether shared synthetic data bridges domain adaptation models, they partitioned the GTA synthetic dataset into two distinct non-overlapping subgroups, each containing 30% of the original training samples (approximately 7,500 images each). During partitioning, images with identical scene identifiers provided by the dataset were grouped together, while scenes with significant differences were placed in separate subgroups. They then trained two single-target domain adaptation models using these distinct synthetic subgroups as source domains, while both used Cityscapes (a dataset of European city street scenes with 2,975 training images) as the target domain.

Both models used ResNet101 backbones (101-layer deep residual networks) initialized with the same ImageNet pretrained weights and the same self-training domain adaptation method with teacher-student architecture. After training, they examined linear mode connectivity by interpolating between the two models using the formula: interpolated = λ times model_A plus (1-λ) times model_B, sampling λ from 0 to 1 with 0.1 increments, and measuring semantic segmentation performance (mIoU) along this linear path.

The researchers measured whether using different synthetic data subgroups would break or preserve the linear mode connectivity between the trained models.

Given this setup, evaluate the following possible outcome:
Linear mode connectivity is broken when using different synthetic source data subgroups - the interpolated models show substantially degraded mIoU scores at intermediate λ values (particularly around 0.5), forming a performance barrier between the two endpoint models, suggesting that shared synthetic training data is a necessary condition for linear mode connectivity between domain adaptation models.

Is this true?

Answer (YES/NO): NO